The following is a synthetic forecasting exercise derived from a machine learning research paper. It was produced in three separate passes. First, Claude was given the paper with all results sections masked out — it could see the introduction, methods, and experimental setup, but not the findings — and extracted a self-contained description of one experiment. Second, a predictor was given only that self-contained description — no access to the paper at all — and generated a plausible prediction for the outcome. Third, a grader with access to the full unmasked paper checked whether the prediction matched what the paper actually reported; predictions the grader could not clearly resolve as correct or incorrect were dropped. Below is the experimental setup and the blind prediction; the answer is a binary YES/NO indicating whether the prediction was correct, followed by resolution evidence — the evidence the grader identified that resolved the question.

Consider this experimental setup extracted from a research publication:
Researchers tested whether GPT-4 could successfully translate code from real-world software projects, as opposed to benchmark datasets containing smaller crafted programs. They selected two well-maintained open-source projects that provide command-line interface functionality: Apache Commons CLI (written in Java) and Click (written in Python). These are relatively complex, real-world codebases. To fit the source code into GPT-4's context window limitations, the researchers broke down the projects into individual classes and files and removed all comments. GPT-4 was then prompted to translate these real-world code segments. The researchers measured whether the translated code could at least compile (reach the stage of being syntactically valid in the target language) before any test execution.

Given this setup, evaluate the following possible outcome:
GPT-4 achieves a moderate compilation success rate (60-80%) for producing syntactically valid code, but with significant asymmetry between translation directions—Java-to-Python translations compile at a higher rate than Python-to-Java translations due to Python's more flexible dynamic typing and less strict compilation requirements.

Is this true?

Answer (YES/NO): NO